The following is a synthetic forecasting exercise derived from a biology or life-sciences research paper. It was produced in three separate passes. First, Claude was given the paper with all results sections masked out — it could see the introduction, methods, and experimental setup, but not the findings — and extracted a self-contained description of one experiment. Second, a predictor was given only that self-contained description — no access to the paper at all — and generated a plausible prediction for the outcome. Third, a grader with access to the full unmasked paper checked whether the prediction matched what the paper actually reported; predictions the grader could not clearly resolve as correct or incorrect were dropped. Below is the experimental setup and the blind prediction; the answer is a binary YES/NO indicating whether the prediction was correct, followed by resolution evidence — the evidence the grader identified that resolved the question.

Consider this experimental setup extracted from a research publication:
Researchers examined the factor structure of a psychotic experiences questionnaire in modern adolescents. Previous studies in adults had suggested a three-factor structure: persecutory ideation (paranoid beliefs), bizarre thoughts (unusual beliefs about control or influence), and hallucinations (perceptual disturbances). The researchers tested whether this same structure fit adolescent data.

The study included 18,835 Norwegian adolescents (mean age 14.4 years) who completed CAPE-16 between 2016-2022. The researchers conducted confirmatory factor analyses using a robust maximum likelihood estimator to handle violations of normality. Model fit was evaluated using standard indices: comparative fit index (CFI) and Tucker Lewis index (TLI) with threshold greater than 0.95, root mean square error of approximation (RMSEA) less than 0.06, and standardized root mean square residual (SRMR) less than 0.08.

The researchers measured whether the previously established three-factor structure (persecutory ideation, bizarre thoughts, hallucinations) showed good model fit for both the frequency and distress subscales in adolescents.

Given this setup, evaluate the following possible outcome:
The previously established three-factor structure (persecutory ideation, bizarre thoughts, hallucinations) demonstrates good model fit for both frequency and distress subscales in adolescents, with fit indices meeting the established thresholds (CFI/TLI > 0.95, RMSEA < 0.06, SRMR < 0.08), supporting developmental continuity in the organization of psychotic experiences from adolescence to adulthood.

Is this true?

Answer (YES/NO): YES